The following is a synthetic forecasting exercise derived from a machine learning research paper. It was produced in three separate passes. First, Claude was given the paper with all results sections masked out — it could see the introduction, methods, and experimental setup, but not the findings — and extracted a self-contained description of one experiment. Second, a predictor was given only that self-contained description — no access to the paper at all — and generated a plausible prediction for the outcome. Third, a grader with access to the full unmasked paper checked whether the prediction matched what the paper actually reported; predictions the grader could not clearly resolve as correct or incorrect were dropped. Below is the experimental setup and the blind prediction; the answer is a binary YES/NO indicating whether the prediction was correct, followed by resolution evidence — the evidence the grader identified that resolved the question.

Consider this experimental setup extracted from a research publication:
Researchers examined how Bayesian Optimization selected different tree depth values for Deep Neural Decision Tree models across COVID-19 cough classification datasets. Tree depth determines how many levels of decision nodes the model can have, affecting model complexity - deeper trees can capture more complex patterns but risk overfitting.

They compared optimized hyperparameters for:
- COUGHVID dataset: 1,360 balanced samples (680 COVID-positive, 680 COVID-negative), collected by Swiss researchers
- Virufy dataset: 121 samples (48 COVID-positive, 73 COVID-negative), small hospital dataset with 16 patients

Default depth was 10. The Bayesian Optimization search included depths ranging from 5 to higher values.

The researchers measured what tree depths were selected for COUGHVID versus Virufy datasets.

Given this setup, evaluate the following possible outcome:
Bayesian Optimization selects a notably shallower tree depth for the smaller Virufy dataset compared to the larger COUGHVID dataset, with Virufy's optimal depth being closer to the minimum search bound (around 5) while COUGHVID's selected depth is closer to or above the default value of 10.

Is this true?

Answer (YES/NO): NO